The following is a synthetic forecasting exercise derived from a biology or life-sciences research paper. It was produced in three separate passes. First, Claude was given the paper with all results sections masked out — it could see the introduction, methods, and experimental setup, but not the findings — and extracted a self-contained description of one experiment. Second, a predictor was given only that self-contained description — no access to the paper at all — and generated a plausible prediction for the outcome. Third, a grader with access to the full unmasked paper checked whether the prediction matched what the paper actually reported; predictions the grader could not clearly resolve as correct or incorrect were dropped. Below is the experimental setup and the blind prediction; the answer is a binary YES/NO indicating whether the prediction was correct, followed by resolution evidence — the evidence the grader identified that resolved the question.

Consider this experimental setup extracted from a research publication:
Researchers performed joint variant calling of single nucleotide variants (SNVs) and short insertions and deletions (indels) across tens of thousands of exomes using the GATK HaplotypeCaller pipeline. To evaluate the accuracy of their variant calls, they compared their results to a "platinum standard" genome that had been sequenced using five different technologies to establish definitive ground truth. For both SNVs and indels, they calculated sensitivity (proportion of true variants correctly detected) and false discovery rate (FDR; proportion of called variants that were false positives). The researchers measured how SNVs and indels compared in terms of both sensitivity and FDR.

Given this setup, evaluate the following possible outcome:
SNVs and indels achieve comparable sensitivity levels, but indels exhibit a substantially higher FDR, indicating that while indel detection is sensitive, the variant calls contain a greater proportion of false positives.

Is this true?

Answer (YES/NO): NO